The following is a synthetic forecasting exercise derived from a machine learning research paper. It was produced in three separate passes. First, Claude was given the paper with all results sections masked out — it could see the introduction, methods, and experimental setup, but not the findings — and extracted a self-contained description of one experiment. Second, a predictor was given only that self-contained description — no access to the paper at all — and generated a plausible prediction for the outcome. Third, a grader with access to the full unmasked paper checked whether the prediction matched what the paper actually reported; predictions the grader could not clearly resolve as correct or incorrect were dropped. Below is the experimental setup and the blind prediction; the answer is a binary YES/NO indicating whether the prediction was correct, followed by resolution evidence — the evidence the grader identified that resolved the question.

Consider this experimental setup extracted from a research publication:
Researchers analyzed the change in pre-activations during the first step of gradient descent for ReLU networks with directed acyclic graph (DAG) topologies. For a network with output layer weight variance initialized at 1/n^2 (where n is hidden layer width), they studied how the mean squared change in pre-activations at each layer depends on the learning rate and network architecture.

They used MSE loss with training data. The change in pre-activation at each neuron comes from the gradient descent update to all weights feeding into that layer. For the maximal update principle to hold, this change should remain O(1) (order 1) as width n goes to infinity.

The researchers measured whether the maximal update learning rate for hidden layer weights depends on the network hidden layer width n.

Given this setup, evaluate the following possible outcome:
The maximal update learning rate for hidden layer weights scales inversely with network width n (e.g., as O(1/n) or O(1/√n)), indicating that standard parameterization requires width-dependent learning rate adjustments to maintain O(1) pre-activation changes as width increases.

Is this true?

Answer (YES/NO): NO